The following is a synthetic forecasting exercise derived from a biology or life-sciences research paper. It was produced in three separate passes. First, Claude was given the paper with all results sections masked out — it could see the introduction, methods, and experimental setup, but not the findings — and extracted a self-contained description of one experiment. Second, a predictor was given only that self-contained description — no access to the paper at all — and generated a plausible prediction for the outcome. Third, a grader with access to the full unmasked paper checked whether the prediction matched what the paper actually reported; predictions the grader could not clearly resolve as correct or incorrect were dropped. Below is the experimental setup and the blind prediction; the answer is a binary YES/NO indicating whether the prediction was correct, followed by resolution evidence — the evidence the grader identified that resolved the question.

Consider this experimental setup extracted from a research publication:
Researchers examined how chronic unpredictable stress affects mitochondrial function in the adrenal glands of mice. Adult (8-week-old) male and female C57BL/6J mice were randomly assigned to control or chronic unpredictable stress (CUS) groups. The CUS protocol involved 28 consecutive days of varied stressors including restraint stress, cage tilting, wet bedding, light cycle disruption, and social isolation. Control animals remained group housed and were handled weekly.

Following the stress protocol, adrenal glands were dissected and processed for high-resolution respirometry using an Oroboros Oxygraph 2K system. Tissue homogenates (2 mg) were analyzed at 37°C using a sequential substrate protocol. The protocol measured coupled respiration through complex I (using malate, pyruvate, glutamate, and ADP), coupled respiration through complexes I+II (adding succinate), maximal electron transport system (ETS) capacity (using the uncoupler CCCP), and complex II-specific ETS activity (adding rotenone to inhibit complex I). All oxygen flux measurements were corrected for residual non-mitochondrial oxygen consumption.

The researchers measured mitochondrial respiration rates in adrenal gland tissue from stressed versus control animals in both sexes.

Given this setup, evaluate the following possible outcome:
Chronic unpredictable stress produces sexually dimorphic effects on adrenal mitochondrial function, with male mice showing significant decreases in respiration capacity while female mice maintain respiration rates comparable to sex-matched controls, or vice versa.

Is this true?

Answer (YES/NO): YES